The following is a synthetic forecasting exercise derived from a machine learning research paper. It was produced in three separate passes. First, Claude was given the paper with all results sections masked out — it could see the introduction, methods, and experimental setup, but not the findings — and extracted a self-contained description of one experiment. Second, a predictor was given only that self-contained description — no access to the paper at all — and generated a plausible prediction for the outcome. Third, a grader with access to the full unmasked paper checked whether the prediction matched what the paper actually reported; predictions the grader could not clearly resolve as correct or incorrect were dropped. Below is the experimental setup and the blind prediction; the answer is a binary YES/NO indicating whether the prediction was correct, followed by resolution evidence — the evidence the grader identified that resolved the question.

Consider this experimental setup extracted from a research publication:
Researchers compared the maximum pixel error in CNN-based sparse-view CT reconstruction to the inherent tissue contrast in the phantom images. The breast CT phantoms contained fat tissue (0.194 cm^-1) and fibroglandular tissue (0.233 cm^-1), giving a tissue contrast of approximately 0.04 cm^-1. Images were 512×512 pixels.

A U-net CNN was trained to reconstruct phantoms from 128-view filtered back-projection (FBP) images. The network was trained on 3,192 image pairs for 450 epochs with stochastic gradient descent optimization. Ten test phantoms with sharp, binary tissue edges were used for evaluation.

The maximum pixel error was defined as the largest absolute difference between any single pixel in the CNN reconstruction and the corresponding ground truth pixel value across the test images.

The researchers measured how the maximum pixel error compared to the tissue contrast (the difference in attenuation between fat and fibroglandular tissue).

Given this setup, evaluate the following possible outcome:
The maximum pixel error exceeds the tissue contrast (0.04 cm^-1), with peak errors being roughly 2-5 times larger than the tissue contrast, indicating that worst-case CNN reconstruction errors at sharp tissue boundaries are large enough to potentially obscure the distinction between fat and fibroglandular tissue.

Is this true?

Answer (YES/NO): NO